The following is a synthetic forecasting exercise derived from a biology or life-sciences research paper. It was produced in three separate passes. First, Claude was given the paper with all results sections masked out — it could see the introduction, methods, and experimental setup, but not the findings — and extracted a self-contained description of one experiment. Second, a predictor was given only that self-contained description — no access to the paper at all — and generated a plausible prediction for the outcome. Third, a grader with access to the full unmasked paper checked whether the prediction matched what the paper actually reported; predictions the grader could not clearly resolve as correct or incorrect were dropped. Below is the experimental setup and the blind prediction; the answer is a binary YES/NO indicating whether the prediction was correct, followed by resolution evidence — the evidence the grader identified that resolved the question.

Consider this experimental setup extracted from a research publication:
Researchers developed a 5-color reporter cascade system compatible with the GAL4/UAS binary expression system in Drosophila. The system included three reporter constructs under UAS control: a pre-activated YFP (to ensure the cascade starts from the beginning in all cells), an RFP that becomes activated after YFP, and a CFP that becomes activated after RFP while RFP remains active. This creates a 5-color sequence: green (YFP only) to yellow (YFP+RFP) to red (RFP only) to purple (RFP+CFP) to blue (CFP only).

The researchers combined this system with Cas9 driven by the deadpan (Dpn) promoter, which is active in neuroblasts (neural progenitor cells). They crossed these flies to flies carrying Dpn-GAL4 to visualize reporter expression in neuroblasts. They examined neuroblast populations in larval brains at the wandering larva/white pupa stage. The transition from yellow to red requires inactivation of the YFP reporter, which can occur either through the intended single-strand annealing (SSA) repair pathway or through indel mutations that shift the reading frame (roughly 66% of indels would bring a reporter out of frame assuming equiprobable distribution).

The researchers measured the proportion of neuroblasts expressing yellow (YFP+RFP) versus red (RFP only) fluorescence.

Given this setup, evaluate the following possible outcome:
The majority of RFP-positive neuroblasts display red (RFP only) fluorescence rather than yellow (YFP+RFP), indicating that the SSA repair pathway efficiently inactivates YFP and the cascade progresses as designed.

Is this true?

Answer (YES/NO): NO